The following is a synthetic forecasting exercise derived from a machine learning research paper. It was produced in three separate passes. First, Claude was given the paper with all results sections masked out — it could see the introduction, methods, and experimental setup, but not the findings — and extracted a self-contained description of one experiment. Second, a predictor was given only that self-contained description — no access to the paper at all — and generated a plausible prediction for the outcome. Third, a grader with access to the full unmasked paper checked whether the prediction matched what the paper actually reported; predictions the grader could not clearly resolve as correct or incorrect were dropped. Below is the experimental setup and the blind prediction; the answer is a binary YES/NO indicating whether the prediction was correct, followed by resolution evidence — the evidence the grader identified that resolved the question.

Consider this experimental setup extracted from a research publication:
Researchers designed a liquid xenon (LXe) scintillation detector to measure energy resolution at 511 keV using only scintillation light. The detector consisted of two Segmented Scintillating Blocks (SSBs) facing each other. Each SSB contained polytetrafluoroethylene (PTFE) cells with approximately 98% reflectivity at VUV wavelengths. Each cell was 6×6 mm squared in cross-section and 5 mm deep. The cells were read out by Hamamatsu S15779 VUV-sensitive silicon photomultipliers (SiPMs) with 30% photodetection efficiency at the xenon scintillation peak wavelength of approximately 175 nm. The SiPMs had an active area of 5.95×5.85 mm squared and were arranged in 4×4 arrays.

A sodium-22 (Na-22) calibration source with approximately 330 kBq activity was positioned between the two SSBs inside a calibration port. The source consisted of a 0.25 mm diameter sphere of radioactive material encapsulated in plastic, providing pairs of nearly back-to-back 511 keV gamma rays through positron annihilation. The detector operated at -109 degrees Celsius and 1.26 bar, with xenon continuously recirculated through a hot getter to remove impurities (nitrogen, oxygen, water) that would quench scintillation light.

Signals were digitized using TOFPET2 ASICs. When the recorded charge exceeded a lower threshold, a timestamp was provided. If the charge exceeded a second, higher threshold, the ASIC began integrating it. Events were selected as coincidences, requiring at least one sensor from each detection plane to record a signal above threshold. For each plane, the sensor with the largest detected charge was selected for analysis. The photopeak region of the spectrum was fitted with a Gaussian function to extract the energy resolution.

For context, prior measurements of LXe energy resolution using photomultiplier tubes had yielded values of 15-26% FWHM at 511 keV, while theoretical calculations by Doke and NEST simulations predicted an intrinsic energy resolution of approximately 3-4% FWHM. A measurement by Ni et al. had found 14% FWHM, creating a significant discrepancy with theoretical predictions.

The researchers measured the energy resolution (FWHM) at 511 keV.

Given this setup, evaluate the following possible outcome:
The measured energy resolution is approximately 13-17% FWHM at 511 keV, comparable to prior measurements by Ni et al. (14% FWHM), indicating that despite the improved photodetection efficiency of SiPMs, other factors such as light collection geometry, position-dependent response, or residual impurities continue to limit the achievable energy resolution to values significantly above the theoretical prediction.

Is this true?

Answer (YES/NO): NO